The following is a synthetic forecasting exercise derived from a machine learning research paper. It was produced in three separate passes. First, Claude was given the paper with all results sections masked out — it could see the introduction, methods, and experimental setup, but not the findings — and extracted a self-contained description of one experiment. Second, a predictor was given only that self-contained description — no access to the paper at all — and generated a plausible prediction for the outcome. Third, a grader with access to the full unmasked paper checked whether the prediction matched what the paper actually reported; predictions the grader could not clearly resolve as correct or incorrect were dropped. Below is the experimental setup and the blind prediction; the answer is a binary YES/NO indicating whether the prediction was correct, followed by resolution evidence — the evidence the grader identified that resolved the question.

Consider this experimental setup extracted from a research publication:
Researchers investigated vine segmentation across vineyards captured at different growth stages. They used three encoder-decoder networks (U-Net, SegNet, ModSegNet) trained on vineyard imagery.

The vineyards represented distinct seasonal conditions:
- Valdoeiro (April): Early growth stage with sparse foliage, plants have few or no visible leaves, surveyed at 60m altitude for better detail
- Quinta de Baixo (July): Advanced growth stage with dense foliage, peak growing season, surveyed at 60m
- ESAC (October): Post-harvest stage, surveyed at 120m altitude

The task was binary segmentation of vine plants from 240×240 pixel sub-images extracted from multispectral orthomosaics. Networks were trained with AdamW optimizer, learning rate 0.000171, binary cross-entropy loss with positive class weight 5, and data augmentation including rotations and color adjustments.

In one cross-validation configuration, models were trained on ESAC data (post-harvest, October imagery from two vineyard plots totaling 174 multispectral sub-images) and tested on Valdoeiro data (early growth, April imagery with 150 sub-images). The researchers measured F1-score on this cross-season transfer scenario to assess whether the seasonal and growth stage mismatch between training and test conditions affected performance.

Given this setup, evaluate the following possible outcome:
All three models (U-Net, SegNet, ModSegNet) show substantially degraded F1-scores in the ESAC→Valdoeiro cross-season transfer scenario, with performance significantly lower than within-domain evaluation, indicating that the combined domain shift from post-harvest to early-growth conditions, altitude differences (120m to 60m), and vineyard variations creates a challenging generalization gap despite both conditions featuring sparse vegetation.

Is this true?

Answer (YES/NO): NO